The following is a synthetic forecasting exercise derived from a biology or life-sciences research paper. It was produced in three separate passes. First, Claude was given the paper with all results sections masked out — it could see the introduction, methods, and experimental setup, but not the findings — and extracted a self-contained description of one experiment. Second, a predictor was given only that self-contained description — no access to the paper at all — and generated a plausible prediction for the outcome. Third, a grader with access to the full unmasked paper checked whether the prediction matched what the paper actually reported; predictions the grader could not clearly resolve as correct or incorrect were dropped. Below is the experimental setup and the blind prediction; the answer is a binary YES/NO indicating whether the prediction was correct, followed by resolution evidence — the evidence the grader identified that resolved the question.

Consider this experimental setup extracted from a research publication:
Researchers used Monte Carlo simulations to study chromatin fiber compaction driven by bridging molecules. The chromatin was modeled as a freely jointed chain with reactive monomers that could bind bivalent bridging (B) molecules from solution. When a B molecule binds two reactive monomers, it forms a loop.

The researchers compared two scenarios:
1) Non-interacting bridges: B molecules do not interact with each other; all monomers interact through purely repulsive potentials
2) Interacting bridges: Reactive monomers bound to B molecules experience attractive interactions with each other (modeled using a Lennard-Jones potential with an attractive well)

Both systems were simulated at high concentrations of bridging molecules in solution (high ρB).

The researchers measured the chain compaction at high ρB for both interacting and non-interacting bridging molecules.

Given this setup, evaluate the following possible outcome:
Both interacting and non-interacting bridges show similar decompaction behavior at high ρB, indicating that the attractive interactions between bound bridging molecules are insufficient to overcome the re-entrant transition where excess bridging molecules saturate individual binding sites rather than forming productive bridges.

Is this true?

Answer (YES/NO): NO